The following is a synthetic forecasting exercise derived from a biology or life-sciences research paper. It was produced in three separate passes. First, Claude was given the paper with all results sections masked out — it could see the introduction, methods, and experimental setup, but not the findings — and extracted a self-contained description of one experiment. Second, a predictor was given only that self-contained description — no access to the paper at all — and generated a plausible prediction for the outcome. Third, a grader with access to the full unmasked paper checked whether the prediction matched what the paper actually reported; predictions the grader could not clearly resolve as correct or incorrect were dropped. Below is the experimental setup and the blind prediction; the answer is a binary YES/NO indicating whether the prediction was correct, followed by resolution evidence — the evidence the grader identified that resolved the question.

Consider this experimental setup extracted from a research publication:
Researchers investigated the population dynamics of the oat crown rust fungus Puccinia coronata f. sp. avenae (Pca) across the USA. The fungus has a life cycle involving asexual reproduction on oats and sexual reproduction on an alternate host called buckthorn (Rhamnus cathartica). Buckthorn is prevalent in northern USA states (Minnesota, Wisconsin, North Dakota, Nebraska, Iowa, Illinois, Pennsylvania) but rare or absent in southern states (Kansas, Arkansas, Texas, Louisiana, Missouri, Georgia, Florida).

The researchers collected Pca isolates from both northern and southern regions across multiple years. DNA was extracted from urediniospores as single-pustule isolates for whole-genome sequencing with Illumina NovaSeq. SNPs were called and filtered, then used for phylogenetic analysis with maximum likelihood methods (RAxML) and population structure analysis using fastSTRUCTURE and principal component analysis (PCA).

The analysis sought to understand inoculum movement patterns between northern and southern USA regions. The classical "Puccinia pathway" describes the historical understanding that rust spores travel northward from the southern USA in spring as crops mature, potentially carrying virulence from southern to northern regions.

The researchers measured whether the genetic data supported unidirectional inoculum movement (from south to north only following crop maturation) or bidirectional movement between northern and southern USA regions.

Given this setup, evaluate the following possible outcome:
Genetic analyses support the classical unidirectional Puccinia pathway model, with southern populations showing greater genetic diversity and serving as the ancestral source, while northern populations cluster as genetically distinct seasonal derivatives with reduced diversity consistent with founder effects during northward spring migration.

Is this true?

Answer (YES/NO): NO